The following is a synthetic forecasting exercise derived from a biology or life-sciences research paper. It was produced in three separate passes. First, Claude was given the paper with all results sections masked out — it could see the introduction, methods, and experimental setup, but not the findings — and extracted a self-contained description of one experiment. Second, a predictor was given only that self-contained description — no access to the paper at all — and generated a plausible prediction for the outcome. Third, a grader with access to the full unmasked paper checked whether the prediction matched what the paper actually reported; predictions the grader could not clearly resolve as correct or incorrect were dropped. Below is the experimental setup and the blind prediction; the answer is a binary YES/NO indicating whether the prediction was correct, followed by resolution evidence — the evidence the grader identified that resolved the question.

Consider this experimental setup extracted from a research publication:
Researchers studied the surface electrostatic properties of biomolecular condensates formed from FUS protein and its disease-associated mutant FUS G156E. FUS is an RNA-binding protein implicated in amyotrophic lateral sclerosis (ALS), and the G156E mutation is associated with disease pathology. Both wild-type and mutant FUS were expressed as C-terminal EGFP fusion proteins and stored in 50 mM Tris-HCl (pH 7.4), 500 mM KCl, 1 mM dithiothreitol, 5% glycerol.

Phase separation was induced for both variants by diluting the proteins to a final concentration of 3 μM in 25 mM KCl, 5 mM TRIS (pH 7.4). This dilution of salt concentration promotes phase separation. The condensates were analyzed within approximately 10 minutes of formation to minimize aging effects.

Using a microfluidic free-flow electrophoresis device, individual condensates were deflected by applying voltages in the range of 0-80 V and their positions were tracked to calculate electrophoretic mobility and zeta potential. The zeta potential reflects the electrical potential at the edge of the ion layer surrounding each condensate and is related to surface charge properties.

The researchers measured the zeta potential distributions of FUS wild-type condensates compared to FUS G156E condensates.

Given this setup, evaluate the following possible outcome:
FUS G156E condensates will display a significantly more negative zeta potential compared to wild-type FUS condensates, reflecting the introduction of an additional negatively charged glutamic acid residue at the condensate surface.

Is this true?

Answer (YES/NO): NO